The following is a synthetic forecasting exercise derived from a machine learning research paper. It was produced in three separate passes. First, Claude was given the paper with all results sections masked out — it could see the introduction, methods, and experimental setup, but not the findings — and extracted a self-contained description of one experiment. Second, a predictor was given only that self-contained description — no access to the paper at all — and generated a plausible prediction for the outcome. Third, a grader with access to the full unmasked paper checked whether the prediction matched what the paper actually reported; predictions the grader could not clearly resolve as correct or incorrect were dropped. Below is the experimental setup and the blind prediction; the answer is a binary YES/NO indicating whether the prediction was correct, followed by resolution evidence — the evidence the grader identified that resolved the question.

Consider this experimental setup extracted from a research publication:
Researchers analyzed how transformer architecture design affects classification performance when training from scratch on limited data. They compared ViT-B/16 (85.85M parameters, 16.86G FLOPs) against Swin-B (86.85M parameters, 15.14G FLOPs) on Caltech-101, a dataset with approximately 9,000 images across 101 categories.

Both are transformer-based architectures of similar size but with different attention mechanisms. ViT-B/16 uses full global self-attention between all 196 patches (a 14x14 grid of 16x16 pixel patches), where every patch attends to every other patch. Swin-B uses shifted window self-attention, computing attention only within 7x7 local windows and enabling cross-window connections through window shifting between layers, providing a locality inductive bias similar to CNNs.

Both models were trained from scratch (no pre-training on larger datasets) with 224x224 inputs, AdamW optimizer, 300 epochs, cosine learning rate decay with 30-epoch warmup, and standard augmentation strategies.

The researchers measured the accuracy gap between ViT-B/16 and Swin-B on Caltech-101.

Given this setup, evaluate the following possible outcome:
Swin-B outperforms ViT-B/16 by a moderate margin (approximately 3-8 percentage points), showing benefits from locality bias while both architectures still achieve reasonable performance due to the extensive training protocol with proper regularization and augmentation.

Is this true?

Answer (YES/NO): NO